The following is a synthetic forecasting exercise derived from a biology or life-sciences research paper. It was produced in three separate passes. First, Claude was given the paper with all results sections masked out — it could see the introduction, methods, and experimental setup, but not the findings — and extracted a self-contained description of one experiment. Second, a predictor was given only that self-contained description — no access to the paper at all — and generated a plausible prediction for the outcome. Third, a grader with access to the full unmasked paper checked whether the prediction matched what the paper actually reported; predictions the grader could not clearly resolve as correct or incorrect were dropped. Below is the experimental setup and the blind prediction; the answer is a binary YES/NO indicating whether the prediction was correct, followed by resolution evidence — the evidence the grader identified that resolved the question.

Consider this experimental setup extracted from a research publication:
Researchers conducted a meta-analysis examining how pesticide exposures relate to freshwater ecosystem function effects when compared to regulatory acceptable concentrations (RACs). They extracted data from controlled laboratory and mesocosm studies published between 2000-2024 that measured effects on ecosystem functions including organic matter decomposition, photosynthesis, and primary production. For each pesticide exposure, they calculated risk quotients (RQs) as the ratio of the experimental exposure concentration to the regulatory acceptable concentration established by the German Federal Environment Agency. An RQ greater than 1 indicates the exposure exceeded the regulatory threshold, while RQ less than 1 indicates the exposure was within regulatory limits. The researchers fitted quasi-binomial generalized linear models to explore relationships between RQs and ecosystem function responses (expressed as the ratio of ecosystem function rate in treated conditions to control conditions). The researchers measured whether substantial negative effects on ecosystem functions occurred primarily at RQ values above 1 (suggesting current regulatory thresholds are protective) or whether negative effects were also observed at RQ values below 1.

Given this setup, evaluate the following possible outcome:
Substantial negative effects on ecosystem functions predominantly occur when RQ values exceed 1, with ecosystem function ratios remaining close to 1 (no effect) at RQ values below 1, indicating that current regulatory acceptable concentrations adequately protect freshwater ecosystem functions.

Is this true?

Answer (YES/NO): NO